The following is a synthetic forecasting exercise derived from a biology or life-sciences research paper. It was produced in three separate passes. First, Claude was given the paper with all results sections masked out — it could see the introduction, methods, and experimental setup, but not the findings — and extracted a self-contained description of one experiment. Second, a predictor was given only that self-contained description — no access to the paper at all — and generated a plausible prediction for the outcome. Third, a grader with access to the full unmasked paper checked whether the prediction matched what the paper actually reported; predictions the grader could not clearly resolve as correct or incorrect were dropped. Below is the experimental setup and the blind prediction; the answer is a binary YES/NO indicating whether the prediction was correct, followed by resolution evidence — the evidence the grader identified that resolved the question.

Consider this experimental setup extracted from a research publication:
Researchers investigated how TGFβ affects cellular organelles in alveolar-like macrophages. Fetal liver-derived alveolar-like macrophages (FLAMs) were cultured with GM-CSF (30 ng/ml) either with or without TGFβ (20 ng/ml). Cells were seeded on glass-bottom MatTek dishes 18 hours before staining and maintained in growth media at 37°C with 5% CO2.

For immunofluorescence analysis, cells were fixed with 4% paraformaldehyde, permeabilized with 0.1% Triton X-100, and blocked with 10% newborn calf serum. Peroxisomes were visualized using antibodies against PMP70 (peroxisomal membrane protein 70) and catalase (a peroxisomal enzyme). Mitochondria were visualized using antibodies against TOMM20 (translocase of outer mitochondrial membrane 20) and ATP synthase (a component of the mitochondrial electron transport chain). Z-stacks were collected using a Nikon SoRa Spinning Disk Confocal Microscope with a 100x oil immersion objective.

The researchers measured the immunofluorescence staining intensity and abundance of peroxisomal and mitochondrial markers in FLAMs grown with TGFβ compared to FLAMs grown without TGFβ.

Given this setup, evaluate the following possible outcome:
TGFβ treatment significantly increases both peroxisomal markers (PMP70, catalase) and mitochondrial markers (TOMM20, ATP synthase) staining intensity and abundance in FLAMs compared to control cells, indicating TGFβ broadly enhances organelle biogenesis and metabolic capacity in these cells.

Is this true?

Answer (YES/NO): YES